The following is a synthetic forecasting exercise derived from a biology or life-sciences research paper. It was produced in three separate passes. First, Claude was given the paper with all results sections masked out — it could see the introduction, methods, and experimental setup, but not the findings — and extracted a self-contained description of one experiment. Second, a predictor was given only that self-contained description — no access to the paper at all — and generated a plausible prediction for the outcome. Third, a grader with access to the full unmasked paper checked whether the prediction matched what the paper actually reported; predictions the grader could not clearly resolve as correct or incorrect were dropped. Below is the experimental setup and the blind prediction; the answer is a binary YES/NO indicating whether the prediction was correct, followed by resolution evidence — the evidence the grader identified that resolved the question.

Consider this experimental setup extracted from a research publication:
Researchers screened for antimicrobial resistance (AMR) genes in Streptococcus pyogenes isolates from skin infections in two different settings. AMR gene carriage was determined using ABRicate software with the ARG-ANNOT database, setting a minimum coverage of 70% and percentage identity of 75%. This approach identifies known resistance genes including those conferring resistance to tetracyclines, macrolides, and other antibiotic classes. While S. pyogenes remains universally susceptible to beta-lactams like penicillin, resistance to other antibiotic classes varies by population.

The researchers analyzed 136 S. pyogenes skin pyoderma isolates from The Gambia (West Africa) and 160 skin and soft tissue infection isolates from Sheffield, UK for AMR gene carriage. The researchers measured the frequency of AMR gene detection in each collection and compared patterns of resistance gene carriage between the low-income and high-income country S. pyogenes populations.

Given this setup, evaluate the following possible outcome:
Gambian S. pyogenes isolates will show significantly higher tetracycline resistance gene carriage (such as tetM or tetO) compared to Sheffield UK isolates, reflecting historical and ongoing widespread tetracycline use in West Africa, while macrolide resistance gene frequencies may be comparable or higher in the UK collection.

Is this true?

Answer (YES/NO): YES